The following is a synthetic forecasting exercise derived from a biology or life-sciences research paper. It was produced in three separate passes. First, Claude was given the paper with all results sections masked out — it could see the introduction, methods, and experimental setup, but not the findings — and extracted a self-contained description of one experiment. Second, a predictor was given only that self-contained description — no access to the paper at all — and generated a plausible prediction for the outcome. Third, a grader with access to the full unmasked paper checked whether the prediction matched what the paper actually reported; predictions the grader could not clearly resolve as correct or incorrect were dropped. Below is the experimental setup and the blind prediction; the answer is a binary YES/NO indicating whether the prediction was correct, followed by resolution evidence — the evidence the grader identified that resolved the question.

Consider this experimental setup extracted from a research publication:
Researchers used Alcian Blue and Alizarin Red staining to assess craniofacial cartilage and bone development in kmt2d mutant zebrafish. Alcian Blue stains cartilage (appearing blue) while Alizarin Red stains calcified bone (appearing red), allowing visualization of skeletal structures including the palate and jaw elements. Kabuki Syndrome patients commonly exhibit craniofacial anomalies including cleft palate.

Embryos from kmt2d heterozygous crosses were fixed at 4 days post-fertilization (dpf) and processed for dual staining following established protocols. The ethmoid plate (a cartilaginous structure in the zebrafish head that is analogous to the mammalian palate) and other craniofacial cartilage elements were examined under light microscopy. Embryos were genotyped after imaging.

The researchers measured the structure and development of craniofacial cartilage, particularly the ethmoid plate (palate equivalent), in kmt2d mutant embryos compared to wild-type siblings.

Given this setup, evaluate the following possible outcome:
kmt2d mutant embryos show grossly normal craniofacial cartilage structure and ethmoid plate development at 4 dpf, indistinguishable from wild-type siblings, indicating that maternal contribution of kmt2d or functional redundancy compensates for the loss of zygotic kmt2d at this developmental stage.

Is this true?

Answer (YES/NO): NO